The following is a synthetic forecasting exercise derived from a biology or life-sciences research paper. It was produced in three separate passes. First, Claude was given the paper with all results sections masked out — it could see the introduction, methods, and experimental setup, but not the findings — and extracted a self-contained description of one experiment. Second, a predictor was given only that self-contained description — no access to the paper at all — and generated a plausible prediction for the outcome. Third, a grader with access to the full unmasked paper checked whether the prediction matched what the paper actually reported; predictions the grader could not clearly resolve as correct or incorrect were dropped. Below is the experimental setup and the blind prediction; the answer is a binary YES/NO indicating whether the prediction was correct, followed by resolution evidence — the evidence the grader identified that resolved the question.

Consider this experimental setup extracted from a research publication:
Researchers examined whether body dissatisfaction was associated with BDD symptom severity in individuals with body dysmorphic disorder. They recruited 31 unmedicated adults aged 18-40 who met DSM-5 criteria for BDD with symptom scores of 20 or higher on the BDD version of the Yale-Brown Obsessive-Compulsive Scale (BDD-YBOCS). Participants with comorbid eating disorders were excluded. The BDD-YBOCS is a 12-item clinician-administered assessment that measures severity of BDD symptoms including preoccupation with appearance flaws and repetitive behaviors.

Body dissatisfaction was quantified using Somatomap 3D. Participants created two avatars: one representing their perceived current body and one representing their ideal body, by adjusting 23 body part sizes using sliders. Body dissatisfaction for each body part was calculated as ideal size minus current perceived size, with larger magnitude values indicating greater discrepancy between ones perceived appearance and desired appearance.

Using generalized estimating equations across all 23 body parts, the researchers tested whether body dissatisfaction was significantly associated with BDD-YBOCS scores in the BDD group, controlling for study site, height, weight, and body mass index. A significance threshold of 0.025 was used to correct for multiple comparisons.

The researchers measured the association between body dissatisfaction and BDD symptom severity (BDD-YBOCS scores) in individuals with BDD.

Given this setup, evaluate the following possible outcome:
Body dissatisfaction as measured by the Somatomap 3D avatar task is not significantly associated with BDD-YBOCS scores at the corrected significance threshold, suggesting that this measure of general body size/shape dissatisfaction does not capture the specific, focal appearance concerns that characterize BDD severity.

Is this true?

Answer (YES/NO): YES